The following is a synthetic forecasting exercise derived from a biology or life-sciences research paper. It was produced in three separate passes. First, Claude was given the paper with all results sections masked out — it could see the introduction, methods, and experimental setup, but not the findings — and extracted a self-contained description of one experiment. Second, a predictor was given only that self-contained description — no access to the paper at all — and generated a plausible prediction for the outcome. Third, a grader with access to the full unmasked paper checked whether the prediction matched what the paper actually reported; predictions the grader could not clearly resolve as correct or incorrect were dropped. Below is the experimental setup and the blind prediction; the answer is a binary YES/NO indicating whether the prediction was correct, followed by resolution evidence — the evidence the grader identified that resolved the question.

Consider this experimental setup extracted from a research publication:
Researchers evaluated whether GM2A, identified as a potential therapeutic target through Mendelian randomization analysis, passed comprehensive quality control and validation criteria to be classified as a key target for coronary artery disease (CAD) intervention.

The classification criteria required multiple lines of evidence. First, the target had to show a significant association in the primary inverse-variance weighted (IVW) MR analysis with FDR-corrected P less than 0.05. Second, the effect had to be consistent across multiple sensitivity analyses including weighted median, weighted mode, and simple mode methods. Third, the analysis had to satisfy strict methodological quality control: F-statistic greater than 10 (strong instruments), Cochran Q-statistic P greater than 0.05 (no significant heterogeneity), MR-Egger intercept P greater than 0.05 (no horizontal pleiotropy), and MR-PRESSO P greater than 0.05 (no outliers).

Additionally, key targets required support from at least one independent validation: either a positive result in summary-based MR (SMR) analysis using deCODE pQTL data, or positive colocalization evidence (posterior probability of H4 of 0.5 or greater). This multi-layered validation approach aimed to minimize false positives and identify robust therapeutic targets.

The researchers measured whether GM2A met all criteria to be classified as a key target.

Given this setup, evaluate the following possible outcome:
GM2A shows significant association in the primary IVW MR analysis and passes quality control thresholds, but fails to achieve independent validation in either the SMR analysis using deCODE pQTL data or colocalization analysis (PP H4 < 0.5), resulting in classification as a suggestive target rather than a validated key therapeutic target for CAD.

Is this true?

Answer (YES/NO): NO